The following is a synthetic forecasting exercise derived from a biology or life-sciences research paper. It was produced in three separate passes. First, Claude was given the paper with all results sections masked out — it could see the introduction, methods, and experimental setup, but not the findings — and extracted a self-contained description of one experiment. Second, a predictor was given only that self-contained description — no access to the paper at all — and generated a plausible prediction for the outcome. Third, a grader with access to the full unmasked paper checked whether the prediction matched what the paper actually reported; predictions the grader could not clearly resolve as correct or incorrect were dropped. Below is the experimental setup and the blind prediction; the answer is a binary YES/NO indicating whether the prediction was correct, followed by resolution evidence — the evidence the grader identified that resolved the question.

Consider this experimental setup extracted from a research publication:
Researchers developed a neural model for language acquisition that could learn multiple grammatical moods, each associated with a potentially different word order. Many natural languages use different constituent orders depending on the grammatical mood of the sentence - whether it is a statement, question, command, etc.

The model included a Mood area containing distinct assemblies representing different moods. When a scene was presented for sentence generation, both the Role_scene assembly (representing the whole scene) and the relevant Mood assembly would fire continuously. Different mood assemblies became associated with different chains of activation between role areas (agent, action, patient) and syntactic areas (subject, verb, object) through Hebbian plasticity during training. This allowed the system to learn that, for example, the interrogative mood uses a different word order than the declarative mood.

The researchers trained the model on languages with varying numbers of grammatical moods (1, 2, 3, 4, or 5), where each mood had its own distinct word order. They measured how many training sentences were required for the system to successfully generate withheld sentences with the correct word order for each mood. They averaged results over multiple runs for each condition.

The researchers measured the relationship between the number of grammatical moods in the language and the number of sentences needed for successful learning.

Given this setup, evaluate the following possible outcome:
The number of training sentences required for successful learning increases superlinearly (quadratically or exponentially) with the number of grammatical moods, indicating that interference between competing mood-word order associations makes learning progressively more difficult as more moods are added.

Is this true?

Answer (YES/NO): NO